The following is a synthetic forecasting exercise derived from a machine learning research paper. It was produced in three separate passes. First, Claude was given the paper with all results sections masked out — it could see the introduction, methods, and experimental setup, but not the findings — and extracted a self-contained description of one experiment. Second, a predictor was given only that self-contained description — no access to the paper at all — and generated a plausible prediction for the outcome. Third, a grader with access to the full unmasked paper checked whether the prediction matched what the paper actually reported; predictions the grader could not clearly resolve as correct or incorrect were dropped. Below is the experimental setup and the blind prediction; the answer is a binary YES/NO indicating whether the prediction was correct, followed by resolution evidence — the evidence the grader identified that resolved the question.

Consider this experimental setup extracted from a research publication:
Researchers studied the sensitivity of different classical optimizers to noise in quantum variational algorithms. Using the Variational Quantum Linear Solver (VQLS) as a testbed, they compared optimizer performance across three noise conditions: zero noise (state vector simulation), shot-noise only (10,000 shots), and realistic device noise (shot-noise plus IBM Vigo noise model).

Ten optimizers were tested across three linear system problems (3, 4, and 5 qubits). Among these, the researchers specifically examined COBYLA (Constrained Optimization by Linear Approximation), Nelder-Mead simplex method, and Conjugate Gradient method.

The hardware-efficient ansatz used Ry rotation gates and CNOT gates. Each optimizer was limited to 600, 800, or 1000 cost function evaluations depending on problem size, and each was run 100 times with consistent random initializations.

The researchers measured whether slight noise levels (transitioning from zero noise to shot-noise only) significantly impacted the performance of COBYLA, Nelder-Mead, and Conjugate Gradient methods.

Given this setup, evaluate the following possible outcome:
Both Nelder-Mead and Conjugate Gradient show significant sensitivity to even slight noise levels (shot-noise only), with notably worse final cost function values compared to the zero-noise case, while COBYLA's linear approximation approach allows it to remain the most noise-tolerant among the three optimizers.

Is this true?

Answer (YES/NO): NO